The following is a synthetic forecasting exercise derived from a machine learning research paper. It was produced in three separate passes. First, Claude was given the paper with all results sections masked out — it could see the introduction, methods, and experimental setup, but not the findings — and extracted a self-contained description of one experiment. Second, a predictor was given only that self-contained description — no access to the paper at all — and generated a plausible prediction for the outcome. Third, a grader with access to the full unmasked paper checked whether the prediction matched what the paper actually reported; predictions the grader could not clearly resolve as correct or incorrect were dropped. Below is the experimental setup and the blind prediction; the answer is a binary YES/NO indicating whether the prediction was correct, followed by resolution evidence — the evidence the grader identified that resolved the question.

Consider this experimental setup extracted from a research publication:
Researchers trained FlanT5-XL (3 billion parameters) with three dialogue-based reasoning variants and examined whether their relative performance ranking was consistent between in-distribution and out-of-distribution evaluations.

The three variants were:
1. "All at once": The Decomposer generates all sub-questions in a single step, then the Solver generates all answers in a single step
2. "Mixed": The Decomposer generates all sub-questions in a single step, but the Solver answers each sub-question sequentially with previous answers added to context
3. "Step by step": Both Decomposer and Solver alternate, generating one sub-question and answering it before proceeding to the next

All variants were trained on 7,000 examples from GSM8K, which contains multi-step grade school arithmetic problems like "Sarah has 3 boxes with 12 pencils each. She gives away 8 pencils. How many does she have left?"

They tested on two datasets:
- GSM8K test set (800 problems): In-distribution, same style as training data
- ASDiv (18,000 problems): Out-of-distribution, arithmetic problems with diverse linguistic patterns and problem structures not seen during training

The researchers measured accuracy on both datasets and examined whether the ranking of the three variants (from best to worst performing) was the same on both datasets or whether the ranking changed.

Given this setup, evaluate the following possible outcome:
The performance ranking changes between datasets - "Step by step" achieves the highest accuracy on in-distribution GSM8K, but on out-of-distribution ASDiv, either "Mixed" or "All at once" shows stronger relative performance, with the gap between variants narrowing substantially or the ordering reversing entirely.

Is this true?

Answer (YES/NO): NO